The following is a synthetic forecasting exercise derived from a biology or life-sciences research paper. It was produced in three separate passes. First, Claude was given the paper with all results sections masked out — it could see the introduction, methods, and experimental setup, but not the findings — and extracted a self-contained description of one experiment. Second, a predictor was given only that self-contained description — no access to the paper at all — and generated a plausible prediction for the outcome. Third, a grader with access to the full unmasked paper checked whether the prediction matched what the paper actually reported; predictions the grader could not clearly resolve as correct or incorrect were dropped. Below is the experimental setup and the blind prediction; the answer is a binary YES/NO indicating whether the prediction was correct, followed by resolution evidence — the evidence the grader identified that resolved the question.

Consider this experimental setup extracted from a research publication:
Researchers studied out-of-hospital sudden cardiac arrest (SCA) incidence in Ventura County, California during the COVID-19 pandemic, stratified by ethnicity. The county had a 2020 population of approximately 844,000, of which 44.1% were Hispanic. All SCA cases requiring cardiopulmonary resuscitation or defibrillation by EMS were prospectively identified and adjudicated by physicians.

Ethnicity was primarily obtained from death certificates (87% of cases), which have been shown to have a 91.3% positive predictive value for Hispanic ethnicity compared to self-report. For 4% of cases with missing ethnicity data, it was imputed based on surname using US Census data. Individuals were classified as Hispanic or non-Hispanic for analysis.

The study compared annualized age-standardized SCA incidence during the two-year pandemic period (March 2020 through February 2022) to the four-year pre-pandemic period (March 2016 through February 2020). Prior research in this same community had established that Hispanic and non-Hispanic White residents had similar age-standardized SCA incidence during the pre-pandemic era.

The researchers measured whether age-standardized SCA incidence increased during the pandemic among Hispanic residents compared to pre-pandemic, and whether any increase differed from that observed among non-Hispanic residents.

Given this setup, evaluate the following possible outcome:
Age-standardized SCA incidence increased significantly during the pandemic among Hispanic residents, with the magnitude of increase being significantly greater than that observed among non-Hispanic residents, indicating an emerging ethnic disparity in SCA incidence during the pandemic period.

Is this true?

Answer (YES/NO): YES